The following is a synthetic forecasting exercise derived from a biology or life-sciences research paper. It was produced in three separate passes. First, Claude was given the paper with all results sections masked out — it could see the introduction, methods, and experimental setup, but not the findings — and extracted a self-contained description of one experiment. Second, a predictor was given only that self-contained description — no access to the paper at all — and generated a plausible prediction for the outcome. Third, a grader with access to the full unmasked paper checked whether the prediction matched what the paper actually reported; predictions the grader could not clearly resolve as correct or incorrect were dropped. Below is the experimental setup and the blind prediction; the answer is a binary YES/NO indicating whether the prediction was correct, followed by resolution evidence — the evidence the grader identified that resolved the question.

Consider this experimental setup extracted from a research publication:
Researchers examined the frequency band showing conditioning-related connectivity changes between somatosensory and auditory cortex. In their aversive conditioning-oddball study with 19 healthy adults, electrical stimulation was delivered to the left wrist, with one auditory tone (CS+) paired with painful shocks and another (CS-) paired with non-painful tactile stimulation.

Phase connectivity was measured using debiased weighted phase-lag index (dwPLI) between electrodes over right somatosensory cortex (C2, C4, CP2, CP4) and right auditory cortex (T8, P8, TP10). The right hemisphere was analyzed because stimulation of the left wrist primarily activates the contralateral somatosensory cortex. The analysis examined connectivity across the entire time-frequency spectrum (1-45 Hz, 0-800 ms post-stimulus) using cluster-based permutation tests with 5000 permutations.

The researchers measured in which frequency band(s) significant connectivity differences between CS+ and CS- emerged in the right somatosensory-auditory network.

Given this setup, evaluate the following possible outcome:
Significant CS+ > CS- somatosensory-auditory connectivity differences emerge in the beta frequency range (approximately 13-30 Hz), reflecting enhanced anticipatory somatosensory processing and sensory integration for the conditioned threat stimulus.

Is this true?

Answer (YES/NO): NO